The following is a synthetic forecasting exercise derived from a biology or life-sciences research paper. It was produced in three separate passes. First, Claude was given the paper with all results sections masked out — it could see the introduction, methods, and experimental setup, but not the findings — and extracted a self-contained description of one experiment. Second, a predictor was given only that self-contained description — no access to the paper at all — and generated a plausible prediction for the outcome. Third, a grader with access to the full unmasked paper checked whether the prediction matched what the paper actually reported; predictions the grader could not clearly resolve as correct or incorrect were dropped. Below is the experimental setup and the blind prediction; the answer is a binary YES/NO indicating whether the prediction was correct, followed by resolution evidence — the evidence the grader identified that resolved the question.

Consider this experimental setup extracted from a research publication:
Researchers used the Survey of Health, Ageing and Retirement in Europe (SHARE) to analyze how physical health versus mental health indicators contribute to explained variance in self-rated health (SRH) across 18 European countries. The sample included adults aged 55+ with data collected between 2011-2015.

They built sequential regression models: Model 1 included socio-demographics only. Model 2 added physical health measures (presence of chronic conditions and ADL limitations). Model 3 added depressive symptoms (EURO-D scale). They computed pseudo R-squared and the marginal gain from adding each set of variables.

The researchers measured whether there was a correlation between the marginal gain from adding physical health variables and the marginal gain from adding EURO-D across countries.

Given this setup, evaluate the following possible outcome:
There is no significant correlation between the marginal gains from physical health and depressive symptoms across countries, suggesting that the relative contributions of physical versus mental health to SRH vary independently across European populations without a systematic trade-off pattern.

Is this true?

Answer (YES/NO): YES